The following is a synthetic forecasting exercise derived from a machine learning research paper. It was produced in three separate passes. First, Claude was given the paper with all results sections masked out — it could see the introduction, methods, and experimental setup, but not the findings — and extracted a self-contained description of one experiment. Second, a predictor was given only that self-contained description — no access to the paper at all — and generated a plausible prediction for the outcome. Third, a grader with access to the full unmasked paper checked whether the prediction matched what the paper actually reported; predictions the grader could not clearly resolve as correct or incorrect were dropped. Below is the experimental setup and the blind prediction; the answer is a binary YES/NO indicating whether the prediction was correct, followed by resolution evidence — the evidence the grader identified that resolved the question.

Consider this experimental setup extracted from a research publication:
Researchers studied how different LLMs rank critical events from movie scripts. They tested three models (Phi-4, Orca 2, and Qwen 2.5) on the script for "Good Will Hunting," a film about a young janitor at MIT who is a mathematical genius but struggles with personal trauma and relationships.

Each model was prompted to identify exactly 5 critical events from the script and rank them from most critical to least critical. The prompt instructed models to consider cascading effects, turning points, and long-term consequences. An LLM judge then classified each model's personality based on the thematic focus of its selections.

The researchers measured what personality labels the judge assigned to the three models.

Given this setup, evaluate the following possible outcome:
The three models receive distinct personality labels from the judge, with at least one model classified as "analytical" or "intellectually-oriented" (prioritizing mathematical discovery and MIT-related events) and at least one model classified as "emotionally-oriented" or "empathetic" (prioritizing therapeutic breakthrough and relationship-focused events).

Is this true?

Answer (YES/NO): NO